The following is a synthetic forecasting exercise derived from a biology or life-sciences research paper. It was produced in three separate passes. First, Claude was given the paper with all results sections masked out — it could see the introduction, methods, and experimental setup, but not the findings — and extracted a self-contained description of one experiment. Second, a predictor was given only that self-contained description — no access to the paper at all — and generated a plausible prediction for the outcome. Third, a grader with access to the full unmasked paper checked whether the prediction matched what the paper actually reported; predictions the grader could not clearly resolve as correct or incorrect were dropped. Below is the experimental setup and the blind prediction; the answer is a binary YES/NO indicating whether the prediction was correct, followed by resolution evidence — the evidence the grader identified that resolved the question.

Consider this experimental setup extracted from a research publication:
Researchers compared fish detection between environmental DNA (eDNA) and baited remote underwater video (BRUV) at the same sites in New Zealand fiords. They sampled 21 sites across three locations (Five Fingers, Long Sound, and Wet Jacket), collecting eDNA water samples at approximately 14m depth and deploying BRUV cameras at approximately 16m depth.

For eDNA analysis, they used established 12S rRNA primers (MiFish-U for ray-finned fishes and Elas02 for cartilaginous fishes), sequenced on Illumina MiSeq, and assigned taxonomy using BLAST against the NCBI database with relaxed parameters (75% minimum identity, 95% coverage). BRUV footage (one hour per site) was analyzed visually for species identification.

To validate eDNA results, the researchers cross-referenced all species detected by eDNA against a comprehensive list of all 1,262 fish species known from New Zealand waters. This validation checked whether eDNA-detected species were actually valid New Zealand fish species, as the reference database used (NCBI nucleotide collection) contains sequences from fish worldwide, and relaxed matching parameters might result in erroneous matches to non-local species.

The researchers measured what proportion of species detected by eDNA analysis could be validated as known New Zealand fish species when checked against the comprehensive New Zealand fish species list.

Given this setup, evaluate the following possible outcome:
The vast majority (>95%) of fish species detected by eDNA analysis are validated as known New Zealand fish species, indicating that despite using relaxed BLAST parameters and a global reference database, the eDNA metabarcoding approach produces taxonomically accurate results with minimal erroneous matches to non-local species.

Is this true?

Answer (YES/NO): NO